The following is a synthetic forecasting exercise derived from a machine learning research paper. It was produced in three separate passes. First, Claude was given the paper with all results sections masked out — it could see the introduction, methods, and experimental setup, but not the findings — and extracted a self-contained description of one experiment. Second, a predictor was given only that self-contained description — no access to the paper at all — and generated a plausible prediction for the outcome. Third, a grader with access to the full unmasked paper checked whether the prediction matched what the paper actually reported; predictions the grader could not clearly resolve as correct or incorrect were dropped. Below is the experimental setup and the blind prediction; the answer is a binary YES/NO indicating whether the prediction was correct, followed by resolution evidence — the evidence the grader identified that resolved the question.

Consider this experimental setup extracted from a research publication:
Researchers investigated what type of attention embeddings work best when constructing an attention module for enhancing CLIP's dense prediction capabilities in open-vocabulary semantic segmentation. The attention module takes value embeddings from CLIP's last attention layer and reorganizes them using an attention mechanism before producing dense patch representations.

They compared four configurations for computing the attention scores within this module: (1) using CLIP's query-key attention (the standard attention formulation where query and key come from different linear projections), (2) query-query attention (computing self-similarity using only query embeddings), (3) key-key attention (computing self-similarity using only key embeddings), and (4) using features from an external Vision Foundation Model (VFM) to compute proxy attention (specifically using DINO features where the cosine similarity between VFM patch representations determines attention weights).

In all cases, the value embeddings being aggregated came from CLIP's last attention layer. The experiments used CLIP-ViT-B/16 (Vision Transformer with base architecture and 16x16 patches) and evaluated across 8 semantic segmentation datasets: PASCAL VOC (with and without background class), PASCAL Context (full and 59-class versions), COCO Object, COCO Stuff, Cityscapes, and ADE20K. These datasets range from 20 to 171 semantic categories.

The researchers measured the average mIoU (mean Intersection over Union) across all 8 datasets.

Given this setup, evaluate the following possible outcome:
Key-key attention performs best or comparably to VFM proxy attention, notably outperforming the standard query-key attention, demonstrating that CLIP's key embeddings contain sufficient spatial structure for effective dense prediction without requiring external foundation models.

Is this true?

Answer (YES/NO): NO